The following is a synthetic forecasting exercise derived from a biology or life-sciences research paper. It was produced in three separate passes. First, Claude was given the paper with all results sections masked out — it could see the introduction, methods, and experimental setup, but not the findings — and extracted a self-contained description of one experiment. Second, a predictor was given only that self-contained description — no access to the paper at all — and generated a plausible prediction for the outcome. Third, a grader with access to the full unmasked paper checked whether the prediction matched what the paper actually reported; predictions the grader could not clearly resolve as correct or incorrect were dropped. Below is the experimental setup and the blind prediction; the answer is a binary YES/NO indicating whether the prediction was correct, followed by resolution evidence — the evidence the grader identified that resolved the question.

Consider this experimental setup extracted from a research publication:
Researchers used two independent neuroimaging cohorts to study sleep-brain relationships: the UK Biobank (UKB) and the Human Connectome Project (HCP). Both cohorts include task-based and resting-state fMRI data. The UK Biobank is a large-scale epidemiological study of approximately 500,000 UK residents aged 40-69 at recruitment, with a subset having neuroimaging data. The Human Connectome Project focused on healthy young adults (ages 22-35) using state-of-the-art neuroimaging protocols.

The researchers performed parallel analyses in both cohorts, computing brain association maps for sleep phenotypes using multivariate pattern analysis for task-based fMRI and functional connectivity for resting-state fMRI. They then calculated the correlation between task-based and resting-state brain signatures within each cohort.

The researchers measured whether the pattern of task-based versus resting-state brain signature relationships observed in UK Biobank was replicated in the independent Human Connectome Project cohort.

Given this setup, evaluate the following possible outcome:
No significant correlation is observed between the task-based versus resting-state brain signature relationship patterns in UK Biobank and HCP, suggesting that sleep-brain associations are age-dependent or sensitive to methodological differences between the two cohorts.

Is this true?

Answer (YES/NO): NO